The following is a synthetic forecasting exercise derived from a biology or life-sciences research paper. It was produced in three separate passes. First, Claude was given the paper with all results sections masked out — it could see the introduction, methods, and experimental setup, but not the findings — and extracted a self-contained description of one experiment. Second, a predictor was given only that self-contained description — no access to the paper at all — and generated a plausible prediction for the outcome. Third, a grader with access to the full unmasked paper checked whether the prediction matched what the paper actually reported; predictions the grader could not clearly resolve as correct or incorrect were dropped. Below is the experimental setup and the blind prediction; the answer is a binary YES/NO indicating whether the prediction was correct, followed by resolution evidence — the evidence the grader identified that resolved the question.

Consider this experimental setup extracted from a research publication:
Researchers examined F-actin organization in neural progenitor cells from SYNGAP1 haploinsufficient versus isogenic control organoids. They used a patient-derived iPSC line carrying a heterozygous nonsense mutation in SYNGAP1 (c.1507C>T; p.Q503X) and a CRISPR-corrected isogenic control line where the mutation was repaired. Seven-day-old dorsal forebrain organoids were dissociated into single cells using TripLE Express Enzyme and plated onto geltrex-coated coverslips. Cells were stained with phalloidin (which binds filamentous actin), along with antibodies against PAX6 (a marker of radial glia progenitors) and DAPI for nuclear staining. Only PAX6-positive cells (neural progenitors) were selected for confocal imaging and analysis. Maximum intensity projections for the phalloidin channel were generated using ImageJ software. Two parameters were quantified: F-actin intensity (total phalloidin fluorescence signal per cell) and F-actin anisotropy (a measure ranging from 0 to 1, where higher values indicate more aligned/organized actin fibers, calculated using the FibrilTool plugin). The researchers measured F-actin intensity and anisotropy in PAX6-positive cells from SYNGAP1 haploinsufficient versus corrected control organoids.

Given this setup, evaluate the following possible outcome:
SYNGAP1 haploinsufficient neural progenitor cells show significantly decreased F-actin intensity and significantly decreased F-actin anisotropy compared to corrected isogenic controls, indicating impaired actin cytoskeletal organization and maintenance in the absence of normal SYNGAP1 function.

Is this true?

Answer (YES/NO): NO